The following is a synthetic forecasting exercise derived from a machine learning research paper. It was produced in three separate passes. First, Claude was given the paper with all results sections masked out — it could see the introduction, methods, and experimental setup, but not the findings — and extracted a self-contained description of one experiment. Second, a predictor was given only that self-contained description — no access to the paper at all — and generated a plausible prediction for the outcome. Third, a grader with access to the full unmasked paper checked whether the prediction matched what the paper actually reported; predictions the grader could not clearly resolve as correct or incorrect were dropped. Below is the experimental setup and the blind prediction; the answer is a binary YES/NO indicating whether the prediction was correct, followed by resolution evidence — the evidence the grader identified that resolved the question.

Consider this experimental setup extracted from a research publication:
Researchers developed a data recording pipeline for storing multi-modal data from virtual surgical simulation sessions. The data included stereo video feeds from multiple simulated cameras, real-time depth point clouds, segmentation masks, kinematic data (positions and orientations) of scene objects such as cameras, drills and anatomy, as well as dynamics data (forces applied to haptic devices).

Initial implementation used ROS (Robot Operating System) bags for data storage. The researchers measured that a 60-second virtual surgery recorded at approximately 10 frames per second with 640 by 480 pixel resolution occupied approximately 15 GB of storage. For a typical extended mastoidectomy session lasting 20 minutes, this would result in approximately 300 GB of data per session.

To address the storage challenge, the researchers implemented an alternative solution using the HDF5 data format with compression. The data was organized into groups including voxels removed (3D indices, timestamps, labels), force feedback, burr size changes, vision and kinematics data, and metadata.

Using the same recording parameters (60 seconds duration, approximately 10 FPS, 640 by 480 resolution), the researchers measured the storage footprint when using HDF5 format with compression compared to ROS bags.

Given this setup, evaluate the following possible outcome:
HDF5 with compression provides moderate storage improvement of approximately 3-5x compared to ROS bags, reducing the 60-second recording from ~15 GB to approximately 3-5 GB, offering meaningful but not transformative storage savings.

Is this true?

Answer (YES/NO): NO